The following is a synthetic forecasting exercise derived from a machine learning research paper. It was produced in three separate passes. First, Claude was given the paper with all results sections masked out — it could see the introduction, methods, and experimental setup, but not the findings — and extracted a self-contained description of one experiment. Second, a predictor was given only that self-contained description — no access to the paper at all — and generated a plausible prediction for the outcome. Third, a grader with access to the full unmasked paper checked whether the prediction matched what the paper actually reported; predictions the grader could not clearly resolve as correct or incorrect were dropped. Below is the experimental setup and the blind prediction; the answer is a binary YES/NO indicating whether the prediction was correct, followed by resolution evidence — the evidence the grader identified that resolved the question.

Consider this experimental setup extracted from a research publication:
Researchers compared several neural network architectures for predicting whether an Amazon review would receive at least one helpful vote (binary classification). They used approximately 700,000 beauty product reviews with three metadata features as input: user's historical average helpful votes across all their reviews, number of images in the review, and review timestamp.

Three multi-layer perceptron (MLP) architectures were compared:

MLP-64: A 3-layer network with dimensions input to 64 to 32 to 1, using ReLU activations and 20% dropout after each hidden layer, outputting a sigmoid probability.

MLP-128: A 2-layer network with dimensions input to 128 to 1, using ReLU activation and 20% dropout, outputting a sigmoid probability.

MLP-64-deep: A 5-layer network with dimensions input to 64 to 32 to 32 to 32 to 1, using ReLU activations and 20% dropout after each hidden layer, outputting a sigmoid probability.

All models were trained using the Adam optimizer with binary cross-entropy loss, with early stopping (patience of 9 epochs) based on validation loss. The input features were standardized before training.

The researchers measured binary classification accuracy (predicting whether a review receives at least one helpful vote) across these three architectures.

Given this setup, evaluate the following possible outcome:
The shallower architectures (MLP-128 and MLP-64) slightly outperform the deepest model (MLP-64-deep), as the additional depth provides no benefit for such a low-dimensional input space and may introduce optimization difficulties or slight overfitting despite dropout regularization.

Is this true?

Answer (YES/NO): NO